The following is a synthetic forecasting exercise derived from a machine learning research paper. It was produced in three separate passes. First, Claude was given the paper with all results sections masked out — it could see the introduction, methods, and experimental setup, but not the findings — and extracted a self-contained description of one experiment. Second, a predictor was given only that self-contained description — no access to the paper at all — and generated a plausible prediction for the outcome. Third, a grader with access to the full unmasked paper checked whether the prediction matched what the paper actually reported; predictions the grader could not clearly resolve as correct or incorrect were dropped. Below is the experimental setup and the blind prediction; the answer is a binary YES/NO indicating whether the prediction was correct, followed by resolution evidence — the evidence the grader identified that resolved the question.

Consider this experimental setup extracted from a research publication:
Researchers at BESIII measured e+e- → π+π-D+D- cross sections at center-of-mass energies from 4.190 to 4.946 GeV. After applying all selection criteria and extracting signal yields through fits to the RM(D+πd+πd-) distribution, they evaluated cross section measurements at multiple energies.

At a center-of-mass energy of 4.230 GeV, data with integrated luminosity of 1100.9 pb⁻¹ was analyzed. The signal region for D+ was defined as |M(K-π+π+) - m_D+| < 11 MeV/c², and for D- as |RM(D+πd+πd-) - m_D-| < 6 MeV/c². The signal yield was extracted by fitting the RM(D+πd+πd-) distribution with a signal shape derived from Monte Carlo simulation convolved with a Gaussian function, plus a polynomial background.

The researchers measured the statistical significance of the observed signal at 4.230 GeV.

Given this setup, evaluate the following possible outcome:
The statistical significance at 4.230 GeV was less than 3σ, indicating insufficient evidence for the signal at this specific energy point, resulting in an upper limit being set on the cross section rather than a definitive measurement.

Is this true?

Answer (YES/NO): NO